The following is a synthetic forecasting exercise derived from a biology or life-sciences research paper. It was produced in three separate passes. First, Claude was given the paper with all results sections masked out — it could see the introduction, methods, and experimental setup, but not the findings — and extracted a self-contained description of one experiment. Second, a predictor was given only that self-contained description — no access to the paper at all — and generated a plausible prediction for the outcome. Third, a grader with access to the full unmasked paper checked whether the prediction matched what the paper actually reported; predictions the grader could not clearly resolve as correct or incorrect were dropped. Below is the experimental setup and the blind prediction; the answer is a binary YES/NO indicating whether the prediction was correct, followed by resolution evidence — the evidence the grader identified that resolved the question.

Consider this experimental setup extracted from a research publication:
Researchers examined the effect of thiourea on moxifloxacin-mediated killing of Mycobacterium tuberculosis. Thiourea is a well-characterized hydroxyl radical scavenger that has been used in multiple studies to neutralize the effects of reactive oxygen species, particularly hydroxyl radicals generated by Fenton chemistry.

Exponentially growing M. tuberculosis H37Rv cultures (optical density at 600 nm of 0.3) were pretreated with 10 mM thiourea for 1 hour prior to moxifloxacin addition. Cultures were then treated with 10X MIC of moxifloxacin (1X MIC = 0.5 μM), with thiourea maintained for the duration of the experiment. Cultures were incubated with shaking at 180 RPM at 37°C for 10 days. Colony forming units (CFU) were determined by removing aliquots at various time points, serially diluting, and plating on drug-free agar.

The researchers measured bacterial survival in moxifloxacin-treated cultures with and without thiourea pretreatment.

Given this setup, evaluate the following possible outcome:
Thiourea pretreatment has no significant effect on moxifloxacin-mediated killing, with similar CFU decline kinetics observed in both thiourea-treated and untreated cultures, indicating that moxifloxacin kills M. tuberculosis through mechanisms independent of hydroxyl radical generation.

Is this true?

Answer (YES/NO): NO